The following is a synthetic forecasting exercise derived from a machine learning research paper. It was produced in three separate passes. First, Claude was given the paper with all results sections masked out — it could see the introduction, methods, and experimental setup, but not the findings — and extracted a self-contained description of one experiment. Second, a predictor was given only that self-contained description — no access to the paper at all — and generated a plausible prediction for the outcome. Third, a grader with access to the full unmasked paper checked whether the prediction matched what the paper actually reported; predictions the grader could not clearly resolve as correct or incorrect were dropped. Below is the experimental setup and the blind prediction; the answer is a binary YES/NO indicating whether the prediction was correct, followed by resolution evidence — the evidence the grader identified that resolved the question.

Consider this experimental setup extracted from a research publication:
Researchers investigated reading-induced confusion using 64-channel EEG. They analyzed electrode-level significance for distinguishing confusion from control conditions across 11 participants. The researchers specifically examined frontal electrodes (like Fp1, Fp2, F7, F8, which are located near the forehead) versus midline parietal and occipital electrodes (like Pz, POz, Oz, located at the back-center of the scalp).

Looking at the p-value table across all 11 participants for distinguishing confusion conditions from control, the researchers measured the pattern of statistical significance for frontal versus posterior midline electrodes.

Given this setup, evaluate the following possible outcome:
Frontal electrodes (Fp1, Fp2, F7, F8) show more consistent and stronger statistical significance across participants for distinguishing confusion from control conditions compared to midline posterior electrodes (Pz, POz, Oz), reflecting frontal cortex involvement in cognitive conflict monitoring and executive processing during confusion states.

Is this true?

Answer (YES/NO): YES